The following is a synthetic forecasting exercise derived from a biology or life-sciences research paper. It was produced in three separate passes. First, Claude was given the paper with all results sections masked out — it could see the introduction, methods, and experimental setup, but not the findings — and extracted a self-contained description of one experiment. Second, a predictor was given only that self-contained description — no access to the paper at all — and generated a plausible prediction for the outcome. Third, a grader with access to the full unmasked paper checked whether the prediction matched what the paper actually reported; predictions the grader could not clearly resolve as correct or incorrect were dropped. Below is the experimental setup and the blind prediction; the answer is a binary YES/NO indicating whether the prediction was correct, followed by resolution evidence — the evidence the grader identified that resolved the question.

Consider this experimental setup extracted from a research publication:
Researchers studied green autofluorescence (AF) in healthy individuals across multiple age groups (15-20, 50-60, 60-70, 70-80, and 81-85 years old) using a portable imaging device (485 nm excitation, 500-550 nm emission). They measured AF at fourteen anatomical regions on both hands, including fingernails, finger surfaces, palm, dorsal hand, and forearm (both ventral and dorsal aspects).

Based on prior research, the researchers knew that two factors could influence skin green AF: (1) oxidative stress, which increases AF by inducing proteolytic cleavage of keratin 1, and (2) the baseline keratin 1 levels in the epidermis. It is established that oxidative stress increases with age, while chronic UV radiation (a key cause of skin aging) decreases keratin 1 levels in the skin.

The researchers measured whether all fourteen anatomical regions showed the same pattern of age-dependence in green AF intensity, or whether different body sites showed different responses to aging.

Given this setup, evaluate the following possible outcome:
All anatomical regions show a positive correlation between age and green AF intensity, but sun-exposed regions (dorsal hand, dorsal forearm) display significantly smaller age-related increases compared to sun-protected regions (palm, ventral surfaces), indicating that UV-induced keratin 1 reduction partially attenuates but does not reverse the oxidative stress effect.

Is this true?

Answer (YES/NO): NO